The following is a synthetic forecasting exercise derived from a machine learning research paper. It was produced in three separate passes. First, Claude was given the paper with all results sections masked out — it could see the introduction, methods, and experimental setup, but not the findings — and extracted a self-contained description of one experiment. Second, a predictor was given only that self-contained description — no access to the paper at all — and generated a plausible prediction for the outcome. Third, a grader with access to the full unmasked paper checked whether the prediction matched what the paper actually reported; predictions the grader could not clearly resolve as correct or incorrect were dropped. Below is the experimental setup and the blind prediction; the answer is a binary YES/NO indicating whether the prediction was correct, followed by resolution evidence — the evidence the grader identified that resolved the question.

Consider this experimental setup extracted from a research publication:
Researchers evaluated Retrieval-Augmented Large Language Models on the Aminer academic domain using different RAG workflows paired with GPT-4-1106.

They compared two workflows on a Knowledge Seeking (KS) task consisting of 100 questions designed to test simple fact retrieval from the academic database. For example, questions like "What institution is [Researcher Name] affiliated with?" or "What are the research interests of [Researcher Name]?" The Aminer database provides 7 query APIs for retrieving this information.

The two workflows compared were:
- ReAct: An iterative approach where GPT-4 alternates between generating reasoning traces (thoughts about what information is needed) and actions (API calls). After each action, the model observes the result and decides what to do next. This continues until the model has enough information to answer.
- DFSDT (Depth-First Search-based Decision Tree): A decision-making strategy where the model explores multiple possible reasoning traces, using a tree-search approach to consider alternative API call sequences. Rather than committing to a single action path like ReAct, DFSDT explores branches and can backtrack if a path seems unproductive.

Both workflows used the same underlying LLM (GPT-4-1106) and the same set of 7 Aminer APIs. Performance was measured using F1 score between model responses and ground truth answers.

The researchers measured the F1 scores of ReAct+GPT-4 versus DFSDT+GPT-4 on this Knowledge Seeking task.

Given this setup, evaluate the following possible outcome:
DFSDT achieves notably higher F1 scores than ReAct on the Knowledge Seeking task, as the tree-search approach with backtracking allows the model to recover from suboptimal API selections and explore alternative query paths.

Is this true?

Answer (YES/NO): NO